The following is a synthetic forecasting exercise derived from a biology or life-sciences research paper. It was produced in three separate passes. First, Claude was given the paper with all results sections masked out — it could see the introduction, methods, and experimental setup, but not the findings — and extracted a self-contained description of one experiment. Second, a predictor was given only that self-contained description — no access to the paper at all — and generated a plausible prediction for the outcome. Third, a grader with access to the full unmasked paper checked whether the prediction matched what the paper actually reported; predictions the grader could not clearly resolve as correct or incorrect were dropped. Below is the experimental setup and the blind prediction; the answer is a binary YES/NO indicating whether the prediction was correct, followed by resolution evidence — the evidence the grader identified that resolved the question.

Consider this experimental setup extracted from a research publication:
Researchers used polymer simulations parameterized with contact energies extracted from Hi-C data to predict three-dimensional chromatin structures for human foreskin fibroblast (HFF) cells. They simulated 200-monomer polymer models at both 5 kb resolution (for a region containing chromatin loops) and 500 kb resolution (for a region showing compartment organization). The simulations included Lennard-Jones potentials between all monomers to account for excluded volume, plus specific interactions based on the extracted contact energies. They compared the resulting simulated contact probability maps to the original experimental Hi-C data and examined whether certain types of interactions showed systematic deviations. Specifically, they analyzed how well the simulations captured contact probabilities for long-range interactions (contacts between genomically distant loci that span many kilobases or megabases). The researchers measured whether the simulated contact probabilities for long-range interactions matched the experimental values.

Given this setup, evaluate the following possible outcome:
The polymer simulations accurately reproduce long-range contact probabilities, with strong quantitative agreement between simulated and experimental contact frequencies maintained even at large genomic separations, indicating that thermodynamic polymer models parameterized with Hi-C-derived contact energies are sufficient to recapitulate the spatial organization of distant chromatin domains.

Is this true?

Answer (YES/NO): NO